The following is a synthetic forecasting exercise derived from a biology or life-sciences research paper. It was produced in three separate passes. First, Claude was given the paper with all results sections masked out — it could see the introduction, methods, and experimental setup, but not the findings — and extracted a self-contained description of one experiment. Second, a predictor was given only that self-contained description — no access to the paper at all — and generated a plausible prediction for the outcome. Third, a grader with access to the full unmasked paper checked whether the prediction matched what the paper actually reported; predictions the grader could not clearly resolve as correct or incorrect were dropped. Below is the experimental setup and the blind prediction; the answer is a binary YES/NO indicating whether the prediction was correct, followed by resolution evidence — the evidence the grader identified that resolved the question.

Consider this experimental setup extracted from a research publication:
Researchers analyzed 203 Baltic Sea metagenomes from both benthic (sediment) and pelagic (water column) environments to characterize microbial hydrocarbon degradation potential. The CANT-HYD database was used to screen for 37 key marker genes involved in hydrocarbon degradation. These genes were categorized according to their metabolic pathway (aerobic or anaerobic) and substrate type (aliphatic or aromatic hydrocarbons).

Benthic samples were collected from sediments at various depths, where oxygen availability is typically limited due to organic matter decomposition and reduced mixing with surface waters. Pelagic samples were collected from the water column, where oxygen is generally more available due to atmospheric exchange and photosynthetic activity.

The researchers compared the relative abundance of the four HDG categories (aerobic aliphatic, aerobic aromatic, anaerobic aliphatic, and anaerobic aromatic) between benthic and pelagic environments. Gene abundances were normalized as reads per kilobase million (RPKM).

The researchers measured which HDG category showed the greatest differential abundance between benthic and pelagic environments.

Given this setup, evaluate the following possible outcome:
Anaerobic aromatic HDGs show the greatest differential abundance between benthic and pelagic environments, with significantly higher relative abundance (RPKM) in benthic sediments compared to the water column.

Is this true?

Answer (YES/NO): NO